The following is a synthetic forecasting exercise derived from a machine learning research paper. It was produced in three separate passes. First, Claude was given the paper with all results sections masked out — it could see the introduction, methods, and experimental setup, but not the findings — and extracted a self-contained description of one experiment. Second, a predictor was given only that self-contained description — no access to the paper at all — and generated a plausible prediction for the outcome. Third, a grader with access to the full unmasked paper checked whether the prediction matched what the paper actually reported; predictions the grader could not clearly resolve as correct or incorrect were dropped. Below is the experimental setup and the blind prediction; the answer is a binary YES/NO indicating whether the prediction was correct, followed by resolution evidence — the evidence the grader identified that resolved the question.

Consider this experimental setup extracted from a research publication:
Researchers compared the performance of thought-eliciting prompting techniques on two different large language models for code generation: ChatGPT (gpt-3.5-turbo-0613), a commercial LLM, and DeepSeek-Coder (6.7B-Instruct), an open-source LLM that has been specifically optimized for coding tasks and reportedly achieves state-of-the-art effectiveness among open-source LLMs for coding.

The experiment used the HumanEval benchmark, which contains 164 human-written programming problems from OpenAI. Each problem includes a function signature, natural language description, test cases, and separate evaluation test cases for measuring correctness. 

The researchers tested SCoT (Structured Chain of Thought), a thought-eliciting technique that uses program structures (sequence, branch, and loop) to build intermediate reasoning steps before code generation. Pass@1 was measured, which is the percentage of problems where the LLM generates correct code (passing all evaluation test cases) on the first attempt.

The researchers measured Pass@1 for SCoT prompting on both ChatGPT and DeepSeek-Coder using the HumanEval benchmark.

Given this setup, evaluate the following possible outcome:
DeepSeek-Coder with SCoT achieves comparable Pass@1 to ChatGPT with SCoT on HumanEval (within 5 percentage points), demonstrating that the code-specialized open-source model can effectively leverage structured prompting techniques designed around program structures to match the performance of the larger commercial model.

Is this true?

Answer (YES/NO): YES